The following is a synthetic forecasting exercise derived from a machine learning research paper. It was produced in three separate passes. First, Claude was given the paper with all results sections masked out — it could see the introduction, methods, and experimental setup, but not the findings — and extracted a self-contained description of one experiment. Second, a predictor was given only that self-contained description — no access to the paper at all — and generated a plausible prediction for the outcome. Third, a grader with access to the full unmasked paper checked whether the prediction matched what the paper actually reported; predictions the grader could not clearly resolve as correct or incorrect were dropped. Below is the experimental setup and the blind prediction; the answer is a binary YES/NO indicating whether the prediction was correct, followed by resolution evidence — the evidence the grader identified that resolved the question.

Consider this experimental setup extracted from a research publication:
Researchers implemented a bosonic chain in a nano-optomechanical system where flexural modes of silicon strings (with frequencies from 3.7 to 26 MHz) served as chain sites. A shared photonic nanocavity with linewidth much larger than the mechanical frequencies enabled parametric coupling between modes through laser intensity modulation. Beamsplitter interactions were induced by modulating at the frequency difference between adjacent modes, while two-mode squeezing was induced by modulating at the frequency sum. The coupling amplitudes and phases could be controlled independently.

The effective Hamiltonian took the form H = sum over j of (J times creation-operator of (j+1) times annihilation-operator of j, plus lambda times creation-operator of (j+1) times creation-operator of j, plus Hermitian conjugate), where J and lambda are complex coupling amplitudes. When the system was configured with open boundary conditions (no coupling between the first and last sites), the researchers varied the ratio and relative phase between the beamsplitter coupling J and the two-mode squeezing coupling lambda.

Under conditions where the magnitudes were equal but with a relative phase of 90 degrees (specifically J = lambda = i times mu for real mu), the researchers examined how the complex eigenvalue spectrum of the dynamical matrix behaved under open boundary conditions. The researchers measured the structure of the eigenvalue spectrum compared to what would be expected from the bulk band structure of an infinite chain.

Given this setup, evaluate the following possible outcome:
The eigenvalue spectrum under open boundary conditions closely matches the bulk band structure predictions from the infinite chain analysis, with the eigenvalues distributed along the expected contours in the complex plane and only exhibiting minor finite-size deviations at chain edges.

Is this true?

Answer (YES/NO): NO